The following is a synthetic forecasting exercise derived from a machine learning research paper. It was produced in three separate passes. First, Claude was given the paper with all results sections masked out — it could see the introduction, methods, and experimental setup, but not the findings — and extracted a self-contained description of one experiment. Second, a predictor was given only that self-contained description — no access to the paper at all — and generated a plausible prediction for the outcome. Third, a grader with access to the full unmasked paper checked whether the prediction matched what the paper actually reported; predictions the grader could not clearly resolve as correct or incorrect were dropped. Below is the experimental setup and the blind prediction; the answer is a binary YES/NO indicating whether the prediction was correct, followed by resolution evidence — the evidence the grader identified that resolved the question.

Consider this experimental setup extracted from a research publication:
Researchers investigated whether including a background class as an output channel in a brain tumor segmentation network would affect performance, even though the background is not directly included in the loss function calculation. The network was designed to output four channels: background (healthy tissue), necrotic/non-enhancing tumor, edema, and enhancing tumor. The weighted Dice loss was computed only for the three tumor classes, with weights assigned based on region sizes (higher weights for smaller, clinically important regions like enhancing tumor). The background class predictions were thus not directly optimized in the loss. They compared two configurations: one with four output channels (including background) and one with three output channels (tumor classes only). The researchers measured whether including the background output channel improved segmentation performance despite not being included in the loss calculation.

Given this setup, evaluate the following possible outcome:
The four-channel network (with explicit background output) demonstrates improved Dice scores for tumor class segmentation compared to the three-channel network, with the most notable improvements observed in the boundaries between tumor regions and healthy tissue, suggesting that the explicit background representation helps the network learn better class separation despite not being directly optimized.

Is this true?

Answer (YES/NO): NO